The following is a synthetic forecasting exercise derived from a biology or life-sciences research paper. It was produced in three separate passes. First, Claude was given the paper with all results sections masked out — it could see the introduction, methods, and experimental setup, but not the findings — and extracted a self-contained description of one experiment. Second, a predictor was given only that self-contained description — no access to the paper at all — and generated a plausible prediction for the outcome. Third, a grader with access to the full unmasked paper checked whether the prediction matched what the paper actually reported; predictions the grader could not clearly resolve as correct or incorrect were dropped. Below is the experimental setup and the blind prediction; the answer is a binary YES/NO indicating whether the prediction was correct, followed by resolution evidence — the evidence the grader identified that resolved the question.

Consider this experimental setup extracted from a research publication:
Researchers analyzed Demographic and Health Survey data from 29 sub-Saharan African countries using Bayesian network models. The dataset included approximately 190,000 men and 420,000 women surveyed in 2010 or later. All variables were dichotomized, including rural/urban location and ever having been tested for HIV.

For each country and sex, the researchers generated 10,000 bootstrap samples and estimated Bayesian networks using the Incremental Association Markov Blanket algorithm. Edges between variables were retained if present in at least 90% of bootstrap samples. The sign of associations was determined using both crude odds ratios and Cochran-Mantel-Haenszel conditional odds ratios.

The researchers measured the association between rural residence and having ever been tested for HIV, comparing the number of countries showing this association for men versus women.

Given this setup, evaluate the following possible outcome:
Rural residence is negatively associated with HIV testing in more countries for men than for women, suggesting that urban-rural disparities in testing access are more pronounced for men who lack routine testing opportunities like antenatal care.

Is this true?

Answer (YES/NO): NO